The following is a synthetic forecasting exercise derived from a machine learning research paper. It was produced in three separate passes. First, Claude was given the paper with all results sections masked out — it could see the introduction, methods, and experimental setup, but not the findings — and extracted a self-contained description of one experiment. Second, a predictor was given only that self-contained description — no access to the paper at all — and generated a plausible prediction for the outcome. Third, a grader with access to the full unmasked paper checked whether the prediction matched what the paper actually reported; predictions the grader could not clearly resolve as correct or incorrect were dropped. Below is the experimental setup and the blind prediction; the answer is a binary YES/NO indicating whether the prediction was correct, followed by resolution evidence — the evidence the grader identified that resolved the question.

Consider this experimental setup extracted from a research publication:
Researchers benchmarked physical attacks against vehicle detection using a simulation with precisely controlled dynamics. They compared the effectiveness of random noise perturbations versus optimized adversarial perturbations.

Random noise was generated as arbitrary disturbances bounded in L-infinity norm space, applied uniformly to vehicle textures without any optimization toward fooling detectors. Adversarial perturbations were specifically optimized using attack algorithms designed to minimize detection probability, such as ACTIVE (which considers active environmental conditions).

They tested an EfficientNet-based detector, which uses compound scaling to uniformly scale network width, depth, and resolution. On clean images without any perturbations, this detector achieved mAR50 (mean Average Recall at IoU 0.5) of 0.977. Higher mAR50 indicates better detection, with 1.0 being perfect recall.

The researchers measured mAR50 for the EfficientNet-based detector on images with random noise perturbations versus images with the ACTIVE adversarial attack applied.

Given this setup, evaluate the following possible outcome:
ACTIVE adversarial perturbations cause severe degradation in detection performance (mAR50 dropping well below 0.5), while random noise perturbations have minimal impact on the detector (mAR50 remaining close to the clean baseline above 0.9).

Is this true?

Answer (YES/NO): NO